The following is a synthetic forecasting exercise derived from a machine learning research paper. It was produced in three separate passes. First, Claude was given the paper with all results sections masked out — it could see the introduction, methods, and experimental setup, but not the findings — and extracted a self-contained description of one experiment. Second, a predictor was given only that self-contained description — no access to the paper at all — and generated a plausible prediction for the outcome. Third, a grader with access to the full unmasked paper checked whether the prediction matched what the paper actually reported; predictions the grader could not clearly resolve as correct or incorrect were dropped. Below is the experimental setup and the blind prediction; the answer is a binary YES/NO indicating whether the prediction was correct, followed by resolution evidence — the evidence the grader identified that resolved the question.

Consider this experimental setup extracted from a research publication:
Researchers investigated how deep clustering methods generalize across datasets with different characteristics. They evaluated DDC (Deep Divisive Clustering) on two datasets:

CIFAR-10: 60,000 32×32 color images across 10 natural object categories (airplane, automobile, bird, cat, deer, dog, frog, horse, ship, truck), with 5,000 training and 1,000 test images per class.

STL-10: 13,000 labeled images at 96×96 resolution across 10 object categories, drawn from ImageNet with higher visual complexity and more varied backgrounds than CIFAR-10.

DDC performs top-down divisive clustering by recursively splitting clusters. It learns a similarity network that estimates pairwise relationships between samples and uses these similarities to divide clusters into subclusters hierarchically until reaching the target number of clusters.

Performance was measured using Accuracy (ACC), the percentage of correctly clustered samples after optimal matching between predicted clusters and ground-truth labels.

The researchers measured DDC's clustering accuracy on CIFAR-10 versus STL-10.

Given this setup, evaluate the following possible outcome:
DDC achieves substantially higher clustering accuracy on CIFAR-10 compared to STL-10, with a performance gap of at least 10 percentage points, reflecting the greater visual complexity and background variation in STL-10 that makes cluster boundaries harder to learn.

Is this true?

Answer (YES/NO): NO